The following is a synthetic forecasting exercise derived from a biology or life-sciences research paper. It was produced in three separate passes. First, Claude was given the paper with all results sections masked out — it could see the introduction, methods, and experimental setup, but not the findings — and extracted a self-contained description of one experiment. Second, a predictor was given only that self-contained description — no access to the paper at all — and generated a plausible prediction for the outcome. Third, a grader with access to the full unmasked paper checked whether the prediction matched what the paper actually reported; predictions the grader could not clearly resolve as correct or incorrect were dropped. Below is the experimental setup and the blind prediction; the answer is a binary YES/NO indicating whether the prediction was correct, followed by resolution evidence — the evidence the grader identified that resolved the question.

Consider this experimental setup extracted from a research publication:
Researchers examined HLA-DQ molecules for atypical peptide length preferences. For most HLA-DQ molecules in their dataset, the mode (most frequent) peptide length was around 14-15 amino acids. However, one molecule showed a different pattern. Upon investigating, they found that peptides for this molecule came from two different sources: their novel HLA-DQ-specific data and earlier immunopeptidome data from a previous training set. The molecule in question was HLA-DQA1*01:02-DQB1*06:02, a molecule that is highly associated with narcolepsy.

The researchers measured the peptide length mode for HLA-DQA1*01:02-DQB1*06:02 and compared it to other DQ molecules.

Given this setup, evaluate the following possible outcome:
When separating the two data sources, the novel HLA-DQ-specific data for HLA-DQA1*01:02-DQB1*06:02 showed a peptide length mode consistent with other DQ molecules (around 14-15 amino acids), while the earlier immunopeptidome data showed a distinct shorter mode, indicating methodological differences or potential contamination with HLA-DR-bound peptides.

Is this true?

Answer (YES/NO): NO